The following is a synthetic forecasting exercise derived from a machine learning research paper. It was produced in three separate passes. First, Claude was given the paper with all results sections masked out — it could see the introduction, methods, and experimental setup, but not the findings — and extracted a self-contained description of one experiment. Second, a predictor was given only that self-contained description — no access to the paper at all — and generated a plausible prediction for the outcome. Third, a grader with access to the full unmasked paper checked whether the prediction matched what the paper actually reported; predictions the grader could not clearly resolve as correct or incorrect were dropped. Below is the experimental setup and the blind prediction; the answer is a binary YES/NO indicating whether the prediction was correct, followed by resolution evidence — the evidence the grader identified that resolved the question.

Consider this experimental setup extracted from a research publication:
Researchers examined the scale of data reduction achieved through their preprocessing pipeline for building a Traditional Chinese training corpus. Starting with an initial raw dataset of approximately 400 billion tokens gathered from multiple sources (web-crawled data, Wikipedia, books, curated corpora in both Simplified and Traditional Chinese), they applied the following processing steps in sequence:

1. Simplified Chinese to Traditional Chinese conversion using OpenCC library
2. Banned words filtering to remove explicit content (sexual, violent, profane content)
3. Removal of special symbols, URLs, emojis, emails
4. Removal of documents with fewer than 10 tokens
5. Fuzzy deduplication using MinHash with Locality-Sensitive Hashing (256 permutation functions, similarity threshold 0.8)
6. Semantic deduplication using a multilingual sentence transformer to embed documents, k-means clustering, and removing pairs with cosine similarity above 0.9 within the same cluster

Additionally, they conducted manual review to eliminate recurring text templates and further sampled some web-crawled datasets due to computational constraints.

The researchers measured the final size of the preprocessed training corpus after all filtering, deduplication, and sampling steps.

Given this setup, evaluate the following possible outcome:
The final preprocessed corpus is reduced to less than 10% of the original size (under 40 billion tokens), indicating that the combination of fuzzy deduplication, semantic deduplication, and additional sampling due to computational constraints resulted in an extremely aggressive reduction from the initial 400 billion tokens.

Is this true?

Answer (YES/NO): YES